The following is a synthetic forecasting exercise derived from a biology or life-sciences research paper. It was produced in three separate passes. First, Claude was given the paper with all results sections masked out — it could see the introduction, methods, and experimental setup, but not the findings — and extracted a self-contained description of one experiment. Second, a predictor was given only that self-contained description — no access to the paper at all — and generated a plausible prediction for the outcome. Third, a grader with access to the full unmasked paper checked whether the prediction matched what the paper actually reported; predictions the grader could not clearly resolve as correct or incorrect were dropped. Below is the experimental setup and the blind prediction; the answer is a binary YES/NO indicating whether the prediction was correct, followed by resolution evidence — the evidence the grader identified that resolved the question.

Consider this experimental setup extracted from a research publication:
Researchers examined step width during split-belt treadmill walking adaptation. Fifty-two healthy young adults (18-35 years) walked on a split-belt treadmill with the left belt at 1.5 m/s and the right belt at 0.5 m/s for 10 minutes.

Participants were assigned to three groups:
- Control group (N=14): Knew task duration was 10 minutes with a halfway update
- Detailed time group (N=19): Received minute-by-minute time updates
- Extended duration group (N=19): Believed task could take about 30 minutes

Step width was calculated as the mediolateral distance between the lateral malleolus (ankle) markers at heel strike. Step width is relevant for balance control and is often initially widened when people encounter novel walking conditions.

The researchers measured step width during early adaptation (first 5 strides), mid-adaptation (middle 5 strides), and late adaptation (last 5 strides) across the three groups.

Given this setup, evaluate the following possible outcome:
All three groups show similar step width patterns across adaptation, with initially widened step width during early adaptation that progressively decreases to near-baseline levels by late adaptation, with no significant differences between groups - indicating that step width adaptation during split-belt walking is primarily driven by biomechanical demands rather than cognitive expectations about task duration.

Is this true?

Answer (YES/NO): NO